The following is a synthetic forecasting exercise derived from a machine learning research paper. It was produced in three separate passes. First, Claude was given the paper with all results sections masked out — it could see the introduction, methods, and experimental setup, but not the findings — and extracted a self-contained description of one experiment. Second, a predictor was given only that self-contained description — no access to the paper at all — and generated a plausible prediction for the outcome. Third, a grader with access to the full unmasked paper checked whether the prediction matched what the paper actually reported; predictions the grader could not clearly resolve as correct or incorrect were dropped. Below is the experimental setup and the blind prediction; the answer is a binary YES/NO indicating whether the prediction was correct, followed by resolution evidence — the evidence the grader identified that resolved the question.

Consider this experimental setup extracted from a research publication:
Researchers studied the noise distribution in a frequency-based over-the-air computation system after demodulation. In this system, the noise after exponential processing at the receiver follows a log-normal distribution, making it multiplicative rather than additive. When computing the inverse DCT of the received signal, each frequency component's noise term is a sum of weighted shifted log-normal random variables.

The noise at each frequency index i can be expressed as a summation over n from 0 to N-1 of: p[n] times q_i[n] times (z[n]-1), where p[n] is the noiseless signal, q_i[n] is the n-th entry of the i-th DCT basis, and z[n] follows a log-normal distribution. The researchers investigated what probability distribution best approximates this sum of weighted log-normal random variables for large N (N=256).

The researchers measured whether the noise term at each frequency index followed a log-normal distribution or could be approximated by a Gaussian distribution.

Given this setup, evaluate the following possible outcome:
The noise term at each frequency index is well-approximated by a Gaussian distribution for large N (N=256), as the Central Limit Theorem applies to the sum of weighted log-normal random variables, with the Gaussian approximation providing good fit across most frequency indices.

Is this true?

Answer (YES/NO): YES